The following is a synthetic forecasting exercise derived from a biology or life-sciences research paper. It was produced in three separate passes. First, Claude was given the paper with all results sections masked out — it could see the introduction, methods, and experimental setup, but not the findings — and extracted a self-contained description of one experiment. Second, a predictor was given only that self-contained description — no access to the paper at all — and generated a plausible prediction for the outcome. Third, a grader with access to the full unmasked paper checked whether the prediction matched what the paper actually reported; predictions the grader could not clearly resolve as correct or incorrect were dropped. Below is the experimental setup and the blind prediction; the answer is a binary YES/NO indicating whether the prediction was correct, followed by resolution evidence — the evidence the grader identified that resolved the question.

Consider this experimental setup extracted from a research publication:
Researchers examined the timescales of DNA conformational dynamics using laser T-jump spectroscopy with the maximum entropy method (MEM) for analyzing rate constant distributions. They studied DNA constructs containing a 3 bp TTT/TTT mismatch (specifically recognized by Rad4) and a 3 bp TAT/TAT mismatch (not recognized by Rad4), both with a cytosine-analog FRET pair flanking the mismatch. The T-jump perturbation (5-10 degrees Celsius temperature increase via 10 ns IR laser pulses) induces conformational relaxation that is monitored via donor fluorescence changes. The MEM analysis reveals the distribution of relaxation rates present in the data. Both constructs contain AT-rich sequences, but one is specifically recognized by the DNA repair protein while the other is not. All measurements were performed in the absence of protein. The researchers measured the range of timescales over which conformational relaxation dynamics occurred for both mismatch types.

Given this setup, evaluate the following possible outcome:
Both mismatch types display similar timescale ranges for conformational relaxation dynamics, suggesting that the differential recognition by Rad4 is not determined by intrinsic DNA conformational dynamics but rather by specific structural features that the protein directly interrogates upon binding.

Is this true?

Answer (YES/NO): NO